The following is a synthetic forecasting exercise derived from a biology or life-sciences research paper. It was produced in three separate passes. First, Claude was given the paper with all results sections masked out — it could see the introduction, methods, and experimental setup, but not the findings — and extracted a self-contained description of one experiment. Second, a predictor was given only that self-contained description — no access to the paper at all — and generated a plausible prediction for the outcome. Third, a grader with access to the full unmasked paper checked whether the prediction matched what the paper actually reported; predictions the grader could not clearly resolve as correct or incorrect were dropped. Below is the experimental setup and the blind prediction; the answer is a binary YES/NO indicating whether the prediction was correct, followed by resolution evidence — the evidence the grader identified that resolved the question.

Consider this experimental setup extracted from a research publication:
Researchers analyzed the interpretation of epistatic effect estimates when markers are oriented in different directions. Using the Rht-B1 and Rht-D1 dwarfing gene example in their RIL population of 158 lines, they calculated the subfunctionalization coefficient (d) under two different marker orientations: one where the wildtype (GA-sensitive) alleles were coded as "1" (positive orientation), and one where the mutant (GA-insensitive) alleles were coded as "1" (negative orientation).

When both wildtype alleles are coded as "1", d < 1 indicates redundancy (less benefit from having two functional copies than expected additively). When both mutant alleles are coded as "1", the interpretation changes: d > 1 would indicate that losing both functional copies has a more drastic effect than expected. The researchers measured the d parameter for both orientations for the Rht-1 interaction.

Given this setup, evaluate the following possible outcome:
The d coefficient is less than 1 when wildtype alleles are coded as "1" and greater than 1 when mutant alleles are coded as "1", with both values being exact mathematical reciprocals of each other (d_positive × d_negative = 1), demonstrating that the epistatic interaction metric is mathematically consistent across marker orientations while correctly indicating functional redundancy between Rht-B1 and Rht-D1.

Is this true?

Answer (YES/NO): NO